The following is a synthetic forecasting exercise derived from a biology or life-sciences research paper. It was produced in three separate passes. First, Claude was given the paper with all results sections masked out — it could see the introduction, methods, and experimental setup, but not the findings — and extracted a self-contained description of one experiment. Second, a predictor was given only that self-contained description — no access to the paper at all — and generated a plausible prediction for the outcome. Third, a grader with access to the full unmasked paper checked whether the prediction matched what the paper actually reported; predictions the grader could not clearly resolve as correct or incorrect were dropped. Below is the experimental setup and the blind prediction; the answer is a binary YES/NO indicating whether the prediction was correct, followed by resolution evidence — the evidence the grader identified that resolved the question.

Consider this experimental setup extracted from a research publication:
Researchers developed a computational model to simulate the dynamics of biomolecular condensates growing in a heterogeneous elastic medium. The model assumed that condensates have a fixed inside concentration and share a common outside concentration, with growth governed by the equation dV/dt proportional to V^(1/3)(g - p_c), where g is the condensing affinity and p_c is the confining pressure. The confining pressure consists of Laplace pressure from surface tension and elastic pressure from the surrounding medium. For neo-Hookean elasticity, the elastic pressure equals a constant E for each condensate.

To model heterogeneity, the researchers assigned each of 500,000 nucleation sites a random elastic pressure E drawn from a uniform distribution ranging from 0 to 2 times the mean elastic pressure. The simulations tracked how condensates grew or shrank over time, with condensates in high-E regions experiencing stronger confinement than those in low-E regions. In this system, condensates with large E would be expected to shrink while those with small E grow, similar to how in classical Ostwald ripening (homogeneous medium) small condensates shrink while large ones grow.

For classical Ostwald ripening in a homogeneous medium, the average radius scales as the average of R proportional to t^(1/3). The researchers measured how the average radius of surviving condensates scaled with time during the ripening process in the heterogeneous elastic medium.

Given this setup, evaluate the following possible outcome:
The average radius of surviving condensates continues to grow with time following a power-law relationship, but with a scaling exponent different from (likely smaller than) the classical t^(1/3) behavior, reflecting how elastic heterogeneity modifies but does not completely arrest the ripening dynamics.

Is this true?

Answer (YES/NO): YES